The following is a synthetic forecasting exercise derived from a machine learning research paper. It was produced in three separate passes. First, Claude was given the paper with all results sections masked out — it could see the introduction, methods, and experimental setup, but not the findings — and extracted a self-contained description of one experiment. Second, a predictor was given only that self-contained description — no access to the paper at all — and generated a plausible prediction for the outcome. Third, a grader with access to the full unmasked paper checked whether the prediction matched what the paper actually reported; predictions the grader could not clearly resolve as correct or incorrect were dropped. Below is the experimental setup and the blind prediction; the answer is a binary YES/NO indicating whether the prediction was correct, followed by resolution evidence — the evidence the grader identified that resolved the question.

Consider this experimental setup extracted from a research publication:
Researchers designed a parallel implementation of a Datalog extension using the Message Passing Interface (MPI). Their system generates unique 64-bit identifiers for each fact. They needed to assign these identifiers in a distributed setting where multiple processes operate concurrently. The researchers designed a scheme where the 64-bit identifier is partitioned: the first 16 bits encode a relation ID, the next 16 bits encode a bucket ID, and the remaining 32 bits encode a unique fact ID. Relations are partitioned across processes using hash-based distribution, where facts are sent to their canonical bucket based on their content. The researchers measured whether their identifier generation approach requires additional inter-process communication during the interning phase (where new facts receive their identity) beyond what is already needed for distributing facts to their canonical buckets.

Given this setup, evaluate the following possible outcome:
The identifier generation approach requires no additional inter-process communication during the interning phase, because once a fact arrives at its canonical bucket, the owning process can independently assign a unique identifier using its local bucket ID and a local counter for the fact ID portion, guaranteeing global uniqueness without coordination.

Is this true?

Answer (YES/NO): YES